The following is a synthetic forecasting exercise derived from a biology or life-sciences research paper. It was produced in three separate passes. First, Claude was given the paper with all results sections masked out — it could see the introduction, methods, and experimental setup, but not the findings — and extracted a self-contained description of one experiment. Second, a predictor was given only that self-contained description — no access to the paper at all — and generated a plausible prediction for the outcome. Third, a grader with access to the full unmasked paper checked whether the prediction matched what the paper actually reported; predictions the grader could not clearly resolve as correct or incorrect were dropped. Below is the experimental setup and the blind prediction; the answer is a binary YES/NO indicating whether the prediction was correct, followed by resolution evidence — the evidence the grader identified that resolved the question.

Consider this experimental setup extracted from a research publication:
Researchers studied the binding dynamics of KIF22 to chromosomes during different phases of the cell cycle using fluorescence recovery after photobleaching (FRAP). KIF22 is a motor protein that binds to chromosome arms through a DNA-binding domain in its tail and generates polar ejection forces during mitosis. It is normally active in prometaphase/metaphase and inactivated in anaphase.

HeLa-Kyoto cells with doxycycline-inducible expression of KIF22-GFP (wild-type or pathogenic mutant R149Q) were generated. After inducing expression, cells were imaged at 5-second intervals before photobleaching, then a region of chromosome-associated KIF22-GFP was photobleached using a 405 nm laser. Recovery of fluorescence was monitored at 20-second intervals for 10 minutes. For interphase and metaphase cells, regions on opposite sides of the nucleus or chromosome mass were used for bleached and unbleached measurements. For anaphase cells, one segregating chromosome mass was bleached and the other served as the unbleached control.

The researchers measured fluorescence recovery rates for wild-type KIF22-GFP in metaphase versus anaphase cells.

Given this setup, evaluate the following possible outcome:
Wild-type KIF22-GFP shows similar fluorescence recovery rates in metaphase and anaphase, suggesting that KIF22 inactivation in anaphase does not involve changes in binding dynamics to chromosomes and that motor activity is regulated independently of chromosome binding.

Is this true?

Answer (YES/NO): YES